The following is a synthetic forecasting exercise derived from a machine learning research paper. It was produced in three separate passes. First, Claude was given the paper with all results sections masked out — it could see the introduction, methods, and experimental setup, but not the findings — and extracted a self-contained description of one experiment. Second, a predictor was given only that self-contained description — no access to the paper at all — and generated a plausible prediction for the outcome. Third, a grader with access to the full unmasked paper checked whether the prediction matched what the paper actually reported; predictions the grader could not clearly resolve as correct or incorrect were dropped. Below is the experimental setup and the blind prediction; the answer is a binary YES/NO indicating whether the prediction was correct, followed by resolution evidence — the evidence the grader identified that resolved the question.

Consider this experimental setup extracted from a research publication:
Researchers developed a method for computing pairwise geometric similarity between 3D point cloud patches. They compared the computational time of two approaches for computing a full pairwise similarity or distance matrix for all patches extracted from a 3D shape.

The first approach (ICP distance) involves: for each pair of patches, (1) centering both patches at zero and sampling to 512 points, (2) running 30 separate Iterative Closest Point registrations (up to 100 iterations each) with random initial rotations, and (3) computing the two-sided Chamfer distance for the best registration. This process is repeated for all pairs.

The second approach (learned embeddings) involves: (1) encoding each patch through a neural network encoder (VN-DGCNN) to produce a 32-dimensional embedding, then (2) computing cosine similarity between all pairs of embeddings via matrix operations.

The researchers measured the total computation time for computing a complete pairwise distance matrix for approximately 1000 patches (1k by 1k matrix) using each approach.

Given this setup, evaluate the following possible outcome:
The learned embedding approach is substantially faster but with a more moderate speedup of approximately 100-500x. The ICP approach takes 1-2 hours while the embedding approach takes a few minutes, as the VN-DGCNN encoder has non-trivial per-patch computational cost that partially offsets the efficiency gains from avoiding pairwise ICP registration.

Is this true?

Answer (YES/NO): NO